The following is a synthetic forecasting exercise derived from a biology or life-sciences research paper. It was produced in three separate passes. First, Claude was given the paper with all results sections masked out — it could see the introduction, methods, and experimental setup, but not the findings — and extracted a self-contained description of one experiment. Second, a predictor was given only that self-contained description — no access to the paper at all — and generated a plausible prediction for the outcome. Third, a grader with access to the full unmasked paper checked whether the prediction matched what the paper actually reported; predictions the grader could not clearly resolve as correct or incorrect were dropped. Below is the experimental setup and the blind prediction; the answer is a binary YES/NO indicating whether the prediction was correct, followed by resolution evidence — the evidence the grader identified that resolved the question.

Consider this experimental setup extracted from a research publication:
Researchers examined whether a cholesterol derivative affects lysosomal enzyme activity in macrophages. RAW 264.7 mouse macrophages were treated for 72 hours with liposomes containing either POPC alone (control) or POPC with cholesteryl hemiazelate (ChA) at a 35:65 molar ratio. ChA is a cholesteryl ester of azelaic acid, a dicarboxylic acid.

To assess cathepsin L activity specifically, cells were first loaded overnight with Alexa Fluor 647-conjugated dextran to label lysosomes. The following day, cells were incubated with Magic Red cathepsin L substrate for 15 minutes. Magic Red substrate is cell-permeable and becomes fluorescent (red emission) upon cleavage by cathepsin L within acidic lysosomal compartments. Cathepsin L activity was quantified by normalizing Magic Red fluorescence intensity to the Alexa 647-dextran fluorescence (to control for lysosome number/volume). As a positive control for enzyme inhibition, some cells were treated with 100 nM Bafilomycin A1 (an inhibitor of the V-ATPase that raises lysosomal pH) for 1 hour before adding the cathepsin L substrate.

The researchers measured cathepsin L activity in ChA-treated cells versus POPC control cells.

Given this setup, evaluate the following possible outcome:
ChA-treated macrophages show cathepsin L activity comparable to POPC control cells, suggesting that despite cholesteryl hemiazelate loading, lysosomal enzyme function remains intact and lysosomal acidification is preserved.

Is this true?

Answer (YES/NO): NO